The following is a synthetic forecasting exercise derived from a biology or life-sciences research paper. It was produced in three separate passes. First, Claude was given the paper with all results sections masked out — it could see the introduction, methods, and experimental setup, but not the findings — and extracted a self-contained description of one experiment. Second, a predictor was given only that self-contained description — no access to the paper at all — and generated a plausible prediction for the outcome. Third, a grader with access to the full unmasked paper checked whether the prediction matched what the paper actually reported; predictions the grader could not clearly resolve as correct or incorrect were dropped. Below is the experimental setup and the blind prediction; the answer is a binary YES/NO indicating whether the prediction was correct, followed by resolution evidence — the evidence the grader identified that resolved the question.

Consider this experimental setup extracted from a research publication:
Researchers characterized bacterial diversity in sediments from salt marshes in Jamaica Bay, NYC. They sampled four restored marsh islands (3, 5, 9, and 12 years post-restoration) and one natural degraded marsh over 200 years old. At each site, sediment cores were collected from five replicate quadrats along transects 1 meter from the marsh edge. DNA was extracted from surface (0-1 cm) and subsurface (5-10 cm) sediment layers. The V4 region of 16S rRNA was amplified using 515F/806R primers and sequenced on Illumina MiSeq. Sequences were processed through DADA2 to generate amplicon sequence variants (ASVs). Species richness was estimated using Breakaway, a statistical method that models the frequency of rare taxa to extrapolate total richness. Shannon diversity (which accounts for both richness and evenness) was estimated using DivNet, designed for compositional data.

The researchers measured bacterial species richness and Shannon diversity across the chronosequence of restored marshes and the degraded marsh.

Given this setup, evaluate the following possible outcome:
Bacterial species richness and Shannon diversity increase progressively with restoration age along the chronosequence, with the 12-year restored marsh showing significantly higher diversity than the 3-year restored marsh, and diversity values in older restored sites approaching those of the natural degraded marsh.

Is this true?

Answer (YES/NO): NO